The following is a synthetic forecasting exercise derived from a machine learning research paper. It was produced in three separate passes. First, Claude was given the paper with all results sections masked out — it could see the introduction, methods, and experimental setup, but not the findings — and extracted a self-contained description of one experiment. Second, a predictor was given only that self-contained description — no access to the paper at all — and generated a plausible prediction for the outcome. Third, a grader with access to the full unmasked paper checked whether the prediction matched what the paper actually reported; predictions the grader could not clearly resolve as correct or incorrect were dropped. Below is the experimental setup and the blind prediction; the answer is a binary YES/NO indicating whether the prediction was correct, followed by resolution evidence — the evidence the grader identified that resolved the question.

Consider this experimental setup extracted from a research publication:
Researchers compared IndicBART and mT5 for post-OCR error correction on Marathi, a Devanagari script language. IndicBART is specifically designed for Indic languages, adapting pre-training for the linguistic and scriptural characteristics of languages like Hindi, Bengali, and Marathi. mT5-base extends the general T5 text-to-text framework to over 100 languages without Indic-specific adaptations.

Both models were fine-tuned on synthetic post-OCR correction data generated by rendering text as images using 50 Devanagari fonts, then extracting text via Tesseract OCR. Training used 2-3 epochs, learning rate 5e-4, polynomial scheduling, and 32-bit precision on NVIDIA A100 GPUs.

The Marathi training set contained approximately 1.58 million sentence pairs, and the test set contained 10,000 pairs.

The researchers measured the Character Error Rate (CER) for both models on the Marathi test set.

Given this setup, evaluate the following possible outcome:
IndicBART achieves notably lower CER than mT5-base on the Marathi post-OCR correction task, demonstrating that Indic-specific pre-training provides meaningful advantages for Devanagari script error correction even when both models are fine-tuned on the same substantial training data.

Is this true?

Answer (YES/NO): NO